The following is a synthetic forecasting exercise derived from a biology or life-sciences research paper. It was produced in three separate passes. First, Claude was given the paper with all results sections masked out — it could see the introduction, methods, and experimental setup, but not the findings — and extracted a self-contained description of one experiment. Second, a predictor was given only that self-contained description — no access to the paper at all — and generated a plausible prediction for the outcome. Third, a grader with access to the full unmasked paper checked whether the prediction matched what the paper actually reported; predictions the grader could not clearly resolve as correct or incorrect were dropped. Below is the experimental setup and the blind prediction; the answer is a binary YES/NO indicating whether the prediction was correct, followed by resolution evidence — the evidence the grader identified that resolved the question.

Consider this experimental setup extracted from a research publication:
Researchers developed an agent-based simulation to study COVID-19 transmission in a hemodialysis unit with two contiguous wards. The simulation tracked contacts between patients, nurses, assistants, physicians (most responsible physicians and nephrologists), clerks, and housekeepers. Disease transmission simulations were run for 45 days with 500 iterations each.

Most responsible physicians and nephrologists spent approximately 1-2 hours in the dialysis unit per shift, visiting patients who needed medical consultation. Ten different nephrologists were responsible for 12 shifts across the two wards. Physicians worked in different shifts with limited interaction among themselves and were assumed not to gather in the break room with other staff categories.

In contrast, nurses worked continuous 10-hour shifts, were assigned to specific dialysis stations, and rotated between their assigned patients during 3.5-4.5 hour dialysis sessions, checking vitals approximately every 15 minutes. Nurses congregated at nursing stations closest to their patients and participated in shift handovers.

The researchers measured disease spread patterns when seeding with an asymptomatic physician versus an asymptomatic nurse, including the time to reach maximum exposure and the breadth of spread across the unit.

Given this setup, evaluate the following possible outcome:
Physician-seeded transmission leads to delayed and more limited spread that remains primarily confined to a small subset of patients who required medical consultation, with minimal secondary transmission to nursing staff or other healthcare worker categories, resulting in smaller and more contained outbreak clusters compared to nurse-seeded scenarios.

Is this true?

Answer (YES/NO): NO